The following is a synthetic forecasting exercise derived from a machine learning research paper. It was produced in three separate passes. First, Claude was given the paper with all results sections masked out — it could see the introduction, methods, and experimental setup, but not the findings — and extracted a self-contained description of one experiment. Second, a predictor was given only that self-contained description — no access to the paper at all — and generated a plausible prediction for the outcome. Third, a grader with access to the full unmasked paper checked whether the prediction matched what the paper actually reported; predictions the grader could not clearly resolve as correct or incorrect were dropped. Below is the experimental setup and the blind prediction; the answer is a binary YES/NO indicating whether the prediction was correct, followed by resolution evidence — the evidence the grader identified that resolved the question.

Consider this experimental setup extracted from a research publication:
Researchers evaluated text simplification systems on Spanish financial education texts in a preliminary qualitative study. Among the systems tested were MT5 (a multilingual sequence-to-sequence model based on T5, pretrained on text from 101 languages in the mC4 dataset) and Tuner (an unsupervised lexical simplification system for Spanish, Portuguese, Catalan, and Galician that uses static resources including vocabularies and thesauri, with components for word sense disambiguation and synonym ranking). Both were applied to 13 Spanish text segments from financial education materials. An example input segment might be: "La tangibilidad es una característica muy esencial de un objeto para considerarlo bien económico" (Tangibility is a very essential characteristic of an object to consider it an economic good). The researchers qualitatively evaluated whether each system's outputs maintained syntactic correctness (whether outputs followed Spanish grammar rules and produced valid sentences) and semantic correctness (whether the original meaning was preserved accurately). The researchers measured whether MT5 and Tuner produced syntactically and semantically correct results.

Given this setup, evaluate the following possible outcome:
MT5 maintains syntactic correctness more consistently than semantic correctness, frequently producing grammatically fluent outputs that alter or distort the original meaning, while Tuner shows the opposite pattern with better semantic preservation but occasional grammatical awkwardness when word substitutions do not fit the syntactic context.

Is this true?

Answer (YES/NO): NO